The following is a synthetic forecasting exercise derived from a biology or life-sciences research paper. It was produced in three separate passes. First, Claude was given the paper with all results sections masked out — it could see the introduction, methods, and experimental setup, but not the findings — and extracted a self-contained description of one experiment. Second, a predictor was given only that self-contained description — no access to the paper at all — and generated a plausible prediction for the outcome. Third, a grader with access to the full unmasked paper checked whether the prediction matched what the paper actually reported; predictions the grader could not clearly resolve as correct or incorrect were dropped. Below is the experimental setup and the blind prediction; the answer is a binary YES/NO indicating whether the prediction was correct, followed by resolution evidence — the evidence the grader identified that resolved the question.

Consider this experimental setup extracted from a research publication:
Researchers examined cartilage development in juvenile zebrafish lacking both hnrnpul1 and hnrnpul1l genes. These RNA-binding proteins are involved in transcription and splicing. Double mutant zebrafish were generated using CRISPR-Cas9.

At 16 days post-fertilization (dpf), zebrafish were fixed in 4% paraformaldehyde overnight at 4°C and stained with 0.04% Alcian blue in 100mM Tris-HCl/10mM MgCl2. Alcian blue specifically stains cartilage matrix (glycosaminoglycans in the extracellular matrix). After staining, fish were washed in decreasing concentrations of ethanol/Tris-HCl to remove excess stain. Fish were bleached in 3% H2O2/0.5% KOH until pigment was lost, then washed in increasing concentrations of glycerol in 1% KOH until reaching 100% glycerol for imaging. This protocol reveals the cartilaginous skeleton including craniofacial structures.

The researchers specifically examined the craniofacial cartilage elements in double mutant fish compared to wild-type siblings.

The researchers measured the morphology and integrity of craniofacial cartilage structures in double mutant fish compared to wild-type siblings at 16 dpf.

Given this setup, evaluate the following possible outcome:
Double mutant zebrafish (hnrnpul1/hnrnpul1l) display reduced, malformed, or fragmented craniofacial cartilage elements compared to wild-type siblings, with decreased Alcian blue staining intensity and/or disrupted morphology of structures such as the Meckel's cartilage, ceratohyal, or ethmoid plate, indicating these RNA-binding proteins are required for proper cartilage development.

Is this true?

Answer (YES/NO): NO